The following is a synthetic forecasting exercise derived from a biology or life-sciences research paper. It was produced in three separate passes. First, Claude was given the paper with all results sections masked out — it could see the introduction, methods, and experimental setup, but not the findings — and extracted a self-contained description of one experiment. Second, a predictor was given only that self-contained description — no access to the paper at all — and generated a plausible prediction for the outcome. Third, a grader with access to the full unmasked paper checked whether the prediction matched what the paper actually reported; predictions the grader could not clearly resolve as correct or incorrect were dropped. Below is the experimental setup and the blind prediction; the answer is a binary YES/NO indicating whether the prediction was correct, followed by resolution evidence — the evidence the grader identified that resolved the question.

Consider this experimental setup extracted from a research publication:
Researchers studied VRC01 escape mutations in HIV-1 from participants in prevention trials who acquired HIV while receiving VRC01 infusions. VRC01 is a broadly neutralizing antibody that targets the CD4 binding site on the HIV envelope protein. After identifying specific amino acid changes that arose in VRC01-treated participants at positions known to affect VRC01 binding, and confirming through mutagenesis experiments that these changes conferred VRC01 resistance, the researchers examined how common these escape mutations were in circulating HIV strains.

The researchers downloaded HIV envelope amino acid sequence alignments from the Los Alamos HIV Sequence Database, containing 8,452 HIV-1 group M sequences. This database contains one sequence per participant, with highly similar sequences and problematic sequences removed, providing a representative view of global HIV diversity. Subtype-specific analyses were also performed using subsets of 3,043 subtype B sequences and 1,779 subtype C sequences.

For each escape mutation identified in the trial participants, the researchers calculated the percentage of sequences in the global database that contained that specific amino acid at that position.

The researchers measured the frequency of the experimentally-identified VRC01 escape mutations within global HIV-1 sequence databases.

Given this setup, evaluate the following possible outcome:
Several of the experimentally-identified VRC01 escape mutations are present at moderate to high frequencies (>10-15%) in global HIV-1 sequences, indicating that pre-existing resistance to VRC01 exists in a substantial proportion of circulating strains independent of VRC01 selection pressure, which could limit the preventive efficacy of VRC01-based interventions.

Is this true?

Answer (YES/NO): NO